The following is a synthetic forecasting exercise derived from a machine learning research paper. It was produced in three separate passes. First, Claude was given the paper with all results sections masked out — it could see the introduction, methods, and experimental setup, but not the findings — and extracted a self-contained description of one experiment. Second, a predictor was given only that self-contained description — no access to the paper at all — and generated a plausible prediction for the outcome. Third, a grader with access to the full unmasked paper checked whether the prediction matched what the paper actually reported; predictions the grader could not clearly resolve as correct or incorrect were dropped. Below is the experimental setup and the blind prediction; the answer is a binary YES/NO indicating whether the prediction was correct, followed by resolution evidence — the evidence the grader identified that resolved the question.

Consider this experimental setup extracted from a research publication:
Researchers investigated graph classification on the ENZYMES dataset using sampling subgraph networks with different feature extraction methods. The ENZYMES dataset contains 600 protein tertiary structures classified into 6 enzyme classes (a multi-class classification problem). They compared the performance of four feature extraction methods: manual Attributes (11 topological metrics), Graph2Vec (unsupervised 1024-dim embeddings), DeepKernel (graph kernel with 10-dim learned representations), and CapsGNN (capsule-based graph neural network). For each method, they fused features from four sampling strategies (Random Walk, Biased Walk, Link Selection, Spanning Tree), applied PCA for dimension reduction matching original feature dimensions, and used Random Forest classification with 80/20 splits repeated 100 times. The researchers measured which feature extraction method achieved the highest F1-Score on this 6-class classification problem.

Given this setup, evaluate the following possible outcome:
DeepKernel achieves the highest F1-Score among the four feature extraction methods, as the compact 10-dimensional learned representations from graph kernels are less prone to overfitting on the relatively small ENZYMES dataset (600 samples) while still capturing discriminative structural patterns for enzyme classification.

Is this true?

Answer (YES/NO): NO